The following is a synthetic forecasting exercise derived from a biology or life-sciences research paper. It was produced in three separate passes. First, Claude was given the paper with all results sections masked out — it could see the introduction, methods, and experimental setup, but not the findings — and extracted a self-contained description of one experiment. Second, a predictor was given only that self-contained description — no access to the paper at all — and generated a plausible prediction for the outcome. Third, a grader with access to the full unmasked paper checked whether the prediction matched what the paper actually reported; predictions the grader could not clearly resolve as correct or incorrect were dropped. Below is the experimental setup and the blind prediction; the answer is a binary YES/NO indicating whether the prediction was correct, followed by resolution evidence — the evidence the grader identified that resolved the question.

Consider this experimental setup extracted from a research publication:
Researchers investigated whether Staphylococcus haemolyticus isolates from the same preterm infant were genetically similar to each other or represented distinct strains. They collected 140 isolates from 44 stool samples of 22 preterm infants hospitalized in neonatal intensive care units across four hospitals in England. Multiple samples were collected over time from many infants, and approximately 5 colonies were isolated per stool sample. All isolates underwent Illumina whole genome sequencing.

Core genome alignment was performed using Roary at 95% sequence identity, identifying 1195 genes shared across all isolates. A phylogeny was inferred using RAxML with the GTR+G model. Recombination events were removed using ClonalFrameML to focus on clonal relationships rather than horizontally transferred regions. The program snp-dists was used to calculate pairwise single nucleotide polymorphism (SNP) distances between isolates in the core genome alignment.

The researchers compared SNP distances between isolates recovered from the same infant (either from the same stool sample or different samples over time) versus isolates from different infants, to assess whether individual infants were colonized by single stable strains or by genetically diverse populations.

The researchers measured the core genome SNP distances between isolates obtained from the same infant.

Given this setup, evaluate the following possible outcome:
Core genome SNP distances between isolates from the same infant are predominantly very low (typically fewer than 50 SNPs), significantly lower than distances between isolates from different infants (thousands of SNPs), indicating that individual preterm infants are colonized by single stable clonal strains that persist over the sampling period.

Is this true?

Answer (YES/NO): NO